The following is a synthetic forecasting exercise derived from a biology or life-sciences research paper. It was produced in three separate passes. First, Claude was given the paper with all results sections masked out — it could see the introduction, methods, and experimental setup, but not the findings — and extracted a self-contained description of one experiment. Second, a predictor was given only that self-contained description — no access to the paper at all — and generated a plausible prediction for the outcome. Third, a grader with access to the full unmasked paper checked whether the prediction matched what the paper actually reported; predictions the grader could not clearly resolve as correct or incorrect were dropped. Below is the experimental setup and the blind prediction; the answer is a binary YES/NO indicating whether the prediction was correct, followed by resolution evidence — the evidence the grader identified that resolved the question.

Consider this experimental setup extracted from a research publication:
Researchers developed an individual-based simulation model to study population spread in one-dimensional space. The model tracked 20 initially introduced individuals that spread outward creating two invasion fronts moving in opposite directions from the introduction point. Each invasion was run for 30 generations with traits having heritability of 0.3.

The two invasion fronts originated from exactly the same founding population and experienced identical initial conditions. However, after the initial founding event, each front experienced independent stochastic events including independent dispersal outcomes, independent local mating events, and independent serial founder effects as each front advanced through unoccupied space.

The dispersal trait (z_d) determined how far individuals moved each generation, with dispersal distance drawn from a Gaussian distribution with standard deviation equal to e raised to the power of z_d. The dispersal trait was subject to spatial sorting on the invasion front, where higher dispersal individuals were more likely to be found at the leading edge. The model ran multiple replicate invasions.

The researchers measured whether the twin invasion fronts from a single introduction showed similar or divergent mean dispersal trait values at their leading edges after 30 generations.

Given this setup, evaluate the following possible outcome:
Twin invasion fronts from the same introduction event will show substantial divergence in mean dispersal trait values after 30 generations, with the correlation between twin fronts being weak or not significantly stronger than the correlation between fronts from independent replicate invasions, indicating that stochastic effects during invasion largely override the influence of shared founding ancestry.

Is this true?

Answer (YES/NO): YES